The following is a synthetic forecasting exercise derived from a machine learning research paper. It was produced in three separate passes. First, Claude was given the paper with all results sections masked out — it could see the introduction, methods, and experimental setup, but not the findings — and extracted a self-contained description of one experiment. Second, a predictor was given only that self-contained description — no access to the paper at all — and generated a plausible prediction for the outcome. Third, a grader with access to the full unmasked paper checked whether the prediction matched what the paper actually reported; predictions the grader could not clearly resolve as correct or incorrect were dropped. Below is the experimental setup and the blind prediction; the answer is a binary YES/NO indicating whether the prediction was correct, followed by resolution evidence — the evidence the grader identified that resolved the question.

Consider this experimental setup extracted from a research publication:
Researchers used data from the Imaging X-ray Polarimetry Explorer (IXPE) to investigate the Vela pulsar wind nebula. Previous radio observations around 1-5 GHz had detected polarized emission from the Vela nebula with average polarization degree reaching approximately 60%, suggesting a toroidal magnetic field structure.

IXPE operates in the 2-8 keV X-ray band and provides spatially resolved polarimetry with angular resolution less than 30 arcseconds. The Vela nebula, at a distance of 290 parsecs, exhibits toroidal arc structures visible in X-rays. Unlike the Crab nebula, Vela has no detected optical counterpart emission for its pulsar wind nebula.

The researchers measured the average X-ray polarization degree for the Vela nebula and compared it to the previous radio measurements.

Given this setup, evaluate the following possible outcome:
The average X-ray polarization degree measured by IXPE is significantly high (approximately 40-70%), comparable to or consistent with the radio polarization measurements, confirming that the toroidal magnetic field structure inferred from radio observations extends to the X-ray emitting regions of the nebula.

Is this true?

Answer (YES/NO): YES